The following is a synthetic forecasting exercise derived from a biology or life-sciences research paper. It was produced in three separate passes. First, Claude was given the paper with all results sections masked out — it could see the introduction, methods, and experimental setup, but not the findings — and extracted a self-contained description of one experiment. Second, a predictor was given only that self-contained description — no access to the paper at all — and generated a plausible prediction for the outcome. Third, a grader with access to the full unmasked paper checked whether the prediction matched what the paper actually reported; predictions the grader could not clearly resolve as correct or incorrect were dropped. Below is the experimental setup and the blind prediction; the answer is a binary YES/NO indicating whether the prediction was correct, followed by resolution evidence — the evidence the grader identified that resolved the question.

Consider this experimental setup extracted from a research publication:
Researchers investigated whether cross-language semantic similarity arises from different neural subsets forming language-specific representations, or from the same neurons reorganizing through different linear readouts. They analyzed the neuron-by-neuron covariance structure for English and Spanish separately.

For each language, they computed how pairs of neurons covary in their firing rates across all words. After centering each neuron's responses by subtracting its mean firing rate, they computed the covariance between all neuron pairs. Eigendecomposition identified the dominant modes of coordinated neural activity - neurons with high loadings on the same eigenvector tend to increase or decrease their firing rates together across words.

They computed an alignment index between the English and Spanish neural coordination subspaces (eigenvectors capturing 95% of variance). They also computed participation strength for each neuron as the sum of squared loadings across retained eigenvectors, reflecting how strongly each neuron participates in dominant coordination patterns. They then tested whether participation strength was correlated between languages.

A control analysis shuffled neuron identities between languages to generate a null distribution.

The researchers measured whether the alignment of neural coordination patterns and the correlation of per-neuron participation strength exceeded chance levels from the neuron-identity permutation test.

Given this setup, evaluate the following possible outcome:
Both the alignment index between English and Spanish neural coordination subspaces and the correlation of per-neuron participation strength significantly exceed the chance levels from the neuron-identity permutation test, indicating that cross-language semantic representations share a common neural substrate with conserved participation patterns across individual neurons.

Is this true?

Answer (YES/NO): YES